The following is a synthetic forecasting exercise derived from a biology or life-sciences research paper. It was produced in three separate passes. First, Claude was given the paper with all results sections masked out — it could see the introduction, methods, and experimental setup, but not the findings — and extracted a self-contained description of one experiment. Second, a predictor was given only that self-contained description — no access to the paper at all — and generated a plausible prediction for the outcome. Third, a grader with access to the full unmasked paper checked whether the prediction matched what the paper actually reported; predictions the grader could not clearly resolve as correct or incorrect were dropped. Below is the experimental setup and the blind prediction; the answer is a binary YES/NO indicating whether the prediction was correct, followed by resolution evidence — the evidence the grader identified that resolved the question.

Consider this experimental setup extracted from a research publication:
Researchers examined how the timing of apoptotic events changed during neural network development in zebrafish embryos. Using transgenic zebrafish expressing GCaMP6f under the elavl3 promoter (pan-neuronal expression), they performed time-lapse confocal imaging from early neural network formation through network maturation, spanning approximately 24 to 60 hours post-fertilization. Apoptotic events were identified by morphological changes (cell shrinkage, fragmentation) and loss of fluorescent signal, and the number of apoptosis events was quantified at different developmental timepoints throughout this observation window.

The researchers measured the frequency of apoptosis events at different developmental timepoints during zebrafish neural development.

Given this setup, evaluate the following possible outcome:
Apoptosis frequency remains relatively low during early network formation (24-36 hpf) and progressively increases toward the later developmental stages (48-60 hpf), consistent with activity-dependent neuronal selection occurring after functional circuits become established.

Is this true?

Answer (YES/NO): NO